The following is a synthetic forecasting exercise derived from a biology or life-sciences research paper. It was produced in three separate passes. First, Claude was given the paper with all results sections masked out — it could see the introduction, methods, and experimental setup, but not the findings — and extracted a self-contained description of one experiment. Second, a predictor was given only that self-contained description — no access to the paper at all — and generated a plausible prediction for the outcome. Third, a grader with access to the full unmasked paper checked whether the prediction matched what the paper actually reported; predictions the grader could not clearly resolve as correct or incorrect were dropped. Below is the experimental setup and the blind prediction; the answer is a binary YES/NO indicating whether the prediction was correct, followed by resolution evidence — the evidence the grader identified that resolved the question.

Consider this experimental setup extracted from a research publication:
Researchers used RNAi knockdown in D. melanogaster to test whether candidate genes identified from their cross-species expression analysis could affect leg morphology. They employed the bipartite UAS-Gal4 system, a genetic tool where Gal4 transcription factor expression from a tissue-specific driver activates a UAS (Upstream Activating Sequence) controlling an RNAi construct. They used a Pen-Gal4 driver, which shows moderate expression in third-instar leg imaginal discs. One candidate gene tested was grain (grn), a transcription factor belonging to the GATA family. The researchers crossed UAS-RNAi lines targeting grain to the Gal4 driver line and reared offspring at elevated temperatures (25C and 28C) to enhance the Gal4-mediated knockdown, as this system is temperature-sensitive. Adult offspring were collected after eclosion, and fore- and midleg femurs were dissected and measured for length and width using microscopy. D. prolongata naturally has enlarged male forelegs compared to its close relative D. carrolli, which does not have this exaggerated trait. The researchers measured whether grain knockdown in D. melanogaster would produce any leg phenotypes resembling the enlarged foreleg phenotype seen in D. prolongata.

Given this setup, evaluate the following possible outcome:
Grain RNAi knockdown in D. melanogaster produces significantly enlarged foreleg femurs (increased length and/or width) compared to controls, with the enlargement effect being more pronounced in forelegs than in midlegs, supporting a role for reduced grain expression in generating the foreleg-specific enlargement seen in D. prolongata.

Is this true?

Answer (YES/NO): NO